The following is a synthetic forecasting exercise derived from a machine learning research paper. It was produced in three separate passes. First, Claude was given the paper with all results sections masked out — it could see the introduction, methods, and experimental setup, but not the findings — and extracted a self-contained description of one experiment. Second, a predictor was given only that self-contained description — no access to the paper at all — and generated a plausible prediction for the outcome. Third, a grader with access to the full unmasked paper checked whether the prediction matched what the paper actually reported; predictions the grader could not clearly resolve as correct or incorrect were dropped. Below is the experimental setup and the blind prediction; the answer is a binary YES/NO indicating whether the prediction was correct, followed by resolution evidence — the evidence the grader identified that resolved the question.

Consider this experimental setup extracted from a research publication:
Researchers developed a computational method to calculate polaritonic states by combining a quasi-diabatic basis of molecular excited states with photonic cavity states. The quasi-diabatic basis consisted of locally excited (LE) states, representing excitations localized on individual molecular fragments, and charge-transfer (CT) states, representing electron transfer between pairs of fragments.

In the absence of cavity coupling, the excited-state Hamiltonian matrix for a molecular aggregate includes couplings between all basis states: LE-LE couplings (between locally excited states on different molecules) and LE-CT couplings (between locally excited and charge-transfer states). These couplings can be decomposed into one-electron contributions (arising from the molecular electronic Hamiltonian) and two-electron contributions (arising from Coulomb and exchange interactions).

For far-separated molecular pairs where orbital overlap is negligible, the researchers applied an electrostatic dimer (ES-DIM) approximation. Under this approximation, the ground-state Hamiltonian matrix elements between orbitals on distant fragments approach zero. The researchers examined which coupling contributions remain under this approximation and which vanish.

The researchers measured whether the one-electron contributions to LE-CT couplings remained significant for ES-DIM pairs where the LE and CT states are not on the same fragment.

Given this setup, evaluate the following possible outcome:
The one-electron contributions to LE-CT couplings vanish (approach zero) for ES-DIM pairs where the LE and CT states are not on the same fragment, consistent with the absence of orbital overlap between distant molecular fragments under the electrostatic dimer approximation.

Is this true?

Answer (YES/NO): YES